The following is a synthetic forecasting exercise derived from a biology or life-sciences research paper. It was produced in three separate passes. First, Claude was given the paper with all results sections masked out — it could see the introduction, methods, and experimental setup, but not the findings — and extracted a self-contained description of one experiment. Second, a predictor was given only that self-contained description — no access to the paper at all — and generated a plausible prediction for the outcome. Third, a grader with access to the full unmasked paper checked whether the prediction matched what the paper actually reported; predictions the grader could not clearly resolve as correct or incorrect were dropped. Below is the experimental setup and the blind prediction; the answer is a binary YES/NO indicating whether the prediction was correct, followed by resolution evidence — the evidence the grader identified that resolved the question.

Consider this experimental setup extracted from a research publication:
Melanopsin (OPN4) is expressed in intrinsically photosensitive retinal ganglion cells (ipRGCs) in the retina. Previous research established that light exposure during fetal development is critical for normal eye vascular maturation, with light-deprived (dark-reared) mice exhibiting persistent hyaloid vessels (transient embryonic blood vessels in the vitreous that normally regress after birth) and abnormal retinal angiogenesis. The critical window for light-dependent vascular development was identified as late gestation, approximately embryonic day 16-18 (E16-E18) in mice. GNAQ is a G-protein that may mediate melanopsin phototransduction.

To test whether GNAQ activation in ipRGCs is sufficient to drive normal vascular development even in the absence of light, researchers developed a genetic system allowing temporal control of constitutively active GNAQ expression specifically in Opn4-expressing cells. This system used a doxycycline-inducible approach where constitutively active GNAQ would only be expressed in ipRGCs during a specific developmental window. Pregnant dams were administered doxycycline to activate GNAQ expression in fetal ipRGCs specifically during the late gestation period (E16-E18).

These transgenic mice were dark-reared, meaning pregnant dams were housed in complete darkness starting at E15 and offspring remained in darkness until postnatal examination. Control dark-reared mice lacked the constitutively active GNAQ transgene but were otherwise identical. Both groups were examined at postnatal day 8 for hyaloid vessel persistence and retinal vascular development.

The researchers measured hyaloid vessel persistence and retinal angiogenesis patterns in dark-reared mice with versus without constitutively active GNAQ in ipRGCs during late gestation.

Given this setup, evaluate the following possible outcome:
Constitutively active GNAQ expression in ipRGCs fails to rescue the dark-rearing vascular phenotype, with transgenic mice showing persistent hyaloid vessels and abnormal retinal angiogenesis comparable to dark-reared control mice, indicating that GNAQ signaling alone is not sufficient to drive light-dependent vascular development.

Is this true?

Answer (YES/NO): NO